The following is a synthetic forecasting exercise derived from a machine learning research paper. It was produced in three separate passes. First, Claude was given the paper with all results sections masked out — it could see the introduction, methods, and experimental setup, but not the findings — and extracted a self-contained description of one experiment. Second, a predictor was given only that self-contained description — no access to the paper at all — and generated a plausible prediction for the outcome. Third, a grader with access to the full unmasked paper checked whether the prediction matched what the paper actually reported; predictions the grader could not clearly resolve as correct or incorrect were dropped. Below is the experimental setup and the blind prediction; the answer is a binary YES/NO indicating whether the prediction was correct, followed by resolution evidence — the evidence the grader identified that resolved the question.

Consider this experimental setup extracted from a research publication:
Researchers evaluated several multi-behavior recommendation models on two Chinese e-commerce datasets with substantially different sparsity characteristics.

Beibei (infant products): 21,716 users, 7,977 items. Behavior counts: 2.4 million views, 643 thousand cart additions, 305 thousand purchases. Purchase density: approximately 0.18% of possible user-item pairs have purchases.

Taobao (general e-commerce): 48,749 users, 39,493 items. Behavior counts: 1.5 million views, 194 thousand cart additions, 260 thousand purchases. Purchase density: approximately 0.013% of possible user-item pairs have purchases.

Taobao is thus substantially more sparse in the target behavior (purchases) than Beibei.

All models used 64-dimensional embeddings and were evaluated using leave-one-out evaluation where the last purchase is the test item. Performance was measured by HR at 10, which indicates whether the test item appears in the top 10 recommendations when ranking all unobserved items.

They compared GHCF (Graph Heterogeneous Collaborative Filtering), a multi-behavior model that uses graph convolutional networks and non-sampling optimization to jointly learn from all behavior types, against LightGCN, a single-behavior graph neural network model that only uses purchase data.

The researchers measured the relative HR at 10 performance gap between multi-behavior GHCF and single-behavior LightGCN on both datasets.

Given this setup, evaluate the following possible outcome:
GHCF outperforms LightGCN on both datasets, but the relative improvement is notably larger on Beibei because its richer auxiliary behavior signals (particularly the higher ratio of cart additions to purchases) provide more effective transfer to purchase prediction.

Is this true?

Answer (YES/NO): YES